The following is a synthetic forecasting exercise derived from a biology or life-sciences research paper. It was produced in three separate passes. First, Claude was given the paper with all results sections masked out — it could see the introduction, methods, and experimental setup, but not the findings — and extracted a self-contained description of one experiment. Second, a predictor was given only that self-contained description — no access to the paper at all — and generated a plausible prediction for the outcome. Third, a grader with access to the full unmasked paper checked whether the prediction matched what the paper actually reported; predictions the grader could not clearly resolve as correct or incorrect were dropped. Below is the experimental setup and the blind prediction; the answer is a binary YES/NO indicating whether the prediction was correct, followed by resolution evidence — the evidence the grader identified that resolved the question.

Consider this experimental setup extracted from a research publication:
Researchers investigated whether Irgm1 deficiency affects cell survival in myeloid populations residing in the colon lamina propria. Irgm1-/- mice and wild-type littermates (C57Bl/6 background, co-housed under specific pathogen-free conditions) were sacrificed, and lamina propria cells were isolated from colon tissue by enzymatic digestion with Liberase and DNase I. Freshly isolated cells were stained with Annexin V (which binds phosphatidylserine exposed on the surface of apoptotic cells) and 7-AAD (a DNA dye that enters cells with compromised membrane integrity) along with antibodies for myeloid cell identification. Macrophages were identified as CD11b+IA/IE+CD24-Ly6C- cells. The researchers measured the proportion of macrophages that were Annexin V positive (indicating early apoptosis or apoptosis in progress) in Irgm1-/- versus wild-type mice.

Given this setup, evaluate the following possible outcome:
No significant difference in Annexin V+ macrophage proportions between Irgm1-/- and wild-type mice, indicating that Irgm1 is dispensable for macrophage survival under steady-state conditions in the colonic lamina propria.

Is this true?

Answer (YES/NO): NO